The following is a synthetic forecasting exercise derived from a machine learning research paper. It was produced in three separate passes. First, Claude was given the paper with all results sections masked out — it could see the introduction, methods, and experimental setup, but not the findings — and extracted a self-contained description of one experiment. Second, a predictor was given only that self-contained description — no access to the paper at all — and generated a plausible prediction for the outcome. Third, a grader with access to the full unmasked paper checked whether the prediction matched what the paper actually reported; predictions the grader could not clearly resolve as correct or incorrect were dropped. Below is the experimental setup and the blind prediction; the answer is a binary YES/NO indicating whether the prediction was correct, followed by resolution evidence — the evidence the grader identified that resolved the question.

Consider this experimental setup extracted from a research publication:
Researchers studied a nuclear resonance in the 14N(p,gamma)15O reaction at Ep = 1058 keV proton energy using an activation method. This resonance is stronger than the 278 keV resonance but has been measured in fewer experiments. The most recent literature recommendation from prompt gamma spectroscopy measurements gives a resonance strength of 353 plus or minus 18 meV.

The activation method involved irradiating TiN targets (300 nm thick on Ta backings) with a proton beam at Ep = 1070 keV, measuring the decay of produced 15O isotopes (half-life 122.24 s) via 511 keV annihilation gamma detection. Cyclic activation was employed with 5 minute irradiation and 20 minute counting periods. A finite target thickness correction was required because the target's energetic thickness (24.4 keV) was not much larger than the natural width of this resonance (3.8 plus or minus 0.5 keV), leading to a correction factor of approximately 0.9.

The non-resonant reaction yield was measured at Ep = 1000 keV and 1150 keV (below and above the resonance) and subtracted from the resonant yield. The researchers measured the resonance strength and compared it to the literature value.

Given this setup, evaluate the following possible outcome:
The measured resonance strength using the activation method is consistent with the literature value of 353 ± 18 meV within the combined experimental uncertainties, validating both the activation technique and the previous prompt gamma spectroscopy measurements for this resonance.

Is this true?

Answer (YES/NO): NO